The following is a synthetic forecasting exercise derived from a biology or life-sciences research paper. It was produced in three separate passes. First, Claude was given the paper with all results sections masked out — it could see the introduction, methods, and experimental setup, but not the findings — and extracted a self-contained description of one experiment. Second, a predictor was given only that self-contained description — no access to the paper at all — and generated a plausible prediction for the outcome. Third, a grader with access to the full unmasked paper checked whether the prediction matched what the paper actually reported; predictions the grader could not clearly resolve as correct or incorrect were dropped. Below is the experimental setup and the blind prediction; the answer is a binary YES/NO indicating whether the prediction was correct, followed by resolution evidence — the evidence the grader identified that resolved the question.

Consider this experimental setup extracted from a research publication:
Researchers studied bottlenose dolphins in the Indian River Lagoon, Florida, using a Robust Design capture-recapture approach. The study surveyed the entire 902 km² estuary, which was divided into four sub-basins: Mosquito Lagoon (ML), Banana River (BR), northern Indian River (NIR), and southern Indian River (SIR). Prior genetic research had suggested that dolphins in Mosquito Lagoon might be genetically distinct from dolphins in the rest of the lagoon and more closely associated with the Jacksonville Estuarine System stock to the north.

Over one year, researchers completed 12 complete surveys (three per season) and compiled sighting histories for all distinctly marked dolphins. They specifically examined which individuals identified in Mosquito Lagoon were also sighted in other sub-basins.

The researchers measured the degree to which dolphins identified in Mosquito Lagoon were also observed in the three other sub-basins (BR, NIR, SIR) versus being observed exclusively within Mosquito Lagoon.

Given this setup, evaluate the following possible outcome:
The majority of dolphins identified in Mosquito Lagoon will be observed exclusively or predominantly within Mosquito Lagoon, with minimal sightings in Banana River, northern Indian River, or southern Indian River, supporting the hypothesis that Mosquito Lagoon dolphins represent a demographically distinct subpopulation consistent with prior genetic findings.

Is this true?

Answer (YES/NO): YES